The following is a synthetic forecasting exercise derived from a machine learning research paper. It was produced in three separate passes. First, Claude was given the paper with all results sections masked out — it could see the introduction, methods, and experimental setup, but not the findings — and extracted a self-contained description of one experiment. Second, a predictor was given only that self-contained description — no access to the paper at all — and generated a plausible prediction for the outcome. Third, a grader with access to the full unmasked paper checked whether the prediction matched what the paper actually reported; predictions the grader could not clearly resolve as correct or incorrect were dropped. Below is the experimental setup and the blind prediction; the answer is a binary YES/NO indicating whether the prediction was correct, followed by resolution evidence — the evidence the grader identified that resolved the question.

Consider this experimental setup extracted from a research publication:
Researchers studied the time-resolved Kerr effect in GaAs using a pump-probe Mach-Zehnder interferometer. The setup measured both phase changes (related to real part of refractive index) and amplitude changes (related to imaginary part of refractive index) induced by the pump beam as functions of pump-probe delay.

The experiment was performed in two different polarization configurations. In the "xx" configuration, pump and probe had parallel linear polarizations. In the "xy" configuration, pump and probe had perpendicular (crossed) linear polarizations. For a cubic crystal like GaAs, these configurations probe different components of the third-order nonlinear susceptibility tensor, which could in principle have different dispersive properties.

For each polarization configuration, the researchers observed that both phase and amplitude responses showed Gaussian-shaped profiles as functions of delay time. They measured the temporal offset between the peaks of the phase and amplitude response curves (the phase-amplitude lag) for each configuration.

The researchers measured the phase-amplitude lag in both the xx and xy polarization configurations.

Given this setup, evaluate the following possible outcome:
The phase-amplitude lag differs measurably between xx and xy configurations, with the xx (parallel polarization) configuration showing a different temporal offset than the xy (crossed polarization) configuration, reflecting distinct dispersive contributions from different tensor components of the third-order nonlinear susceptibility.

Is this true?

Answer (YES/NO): YES